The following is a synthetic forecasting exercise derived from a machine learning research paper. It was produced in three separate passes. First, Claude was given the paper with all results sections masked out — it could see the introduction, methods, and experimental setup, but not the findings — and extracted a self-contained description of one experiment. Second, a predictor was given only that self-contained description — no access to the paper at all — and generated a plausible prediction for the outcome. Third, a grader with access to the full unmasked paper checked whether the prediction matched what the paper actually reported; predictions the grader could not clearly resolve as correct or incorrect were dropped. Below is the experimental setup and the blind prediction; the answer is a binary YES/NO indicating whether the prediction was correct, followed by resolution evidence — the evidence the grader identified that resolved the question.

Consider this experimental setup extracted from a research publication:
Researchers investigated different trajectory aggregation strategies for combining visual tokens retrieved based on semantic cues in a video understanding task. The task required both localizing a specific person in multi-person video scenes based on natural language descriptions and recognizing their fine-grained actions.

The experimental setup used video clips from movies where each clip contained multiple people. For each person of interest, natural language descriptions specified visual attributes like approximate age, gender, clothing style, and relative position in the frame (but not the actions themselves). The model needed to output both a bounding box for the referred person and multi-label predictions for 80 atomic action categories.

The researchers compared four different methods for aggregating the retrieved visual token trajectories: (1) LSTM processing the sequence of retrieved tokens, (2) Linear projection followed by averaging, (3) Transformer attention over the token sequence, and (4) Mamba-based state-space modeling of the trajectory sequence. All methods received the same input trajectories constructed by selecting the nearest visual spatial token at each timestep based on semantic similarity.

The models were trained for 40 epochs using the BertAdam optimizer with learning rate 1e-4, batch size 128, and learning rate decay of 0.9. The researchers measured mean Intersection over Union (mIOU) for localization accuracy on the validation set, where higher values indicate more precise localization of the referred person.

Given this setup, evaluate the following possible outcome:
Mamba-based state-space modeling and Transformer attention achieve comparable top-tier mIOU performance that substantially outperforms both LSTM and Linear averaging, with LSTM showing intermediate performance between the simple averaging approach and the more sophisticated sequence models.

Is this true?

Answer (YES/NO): NO